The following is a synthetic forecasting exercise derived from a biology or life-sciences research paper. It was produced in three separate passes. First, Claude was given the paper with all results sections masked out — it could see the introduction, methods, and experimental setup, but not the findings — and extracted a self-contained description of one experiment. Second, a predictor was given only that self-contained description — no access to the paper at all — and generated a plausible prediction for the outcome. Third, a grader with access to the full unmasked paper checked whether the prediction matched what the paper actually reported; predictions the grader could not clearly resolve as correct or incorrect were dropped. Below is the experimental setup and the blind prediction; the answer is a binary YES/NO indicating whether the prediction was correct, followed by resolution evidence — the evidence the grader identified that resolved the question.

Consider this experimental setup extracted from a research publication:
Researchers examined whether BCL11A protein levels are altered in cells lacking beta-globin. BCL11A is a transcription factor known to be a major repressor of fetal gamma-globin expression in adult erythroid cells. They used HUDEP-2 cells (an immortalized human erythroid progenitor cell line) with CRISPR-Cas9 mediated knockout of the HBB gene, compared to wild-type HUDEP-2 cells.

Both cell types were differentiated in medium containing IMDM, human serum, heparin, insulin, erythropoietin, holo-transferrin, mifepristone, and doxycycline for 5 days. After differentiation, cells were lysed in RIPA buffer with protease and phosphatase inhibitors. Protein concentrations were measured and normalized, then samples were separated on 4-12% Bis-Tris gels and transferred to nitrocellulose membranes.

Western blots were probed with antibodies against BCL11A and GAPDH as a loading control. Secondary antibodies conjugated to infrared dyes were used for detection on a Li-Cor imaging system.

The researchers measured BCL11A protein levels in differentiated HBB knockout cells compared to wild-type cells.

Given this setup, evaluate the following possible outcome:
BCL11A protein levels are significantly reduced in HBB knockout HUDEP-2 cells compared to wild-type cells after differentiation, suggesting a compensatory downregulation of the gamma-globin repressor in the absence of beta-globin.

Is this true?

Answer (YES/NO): YES